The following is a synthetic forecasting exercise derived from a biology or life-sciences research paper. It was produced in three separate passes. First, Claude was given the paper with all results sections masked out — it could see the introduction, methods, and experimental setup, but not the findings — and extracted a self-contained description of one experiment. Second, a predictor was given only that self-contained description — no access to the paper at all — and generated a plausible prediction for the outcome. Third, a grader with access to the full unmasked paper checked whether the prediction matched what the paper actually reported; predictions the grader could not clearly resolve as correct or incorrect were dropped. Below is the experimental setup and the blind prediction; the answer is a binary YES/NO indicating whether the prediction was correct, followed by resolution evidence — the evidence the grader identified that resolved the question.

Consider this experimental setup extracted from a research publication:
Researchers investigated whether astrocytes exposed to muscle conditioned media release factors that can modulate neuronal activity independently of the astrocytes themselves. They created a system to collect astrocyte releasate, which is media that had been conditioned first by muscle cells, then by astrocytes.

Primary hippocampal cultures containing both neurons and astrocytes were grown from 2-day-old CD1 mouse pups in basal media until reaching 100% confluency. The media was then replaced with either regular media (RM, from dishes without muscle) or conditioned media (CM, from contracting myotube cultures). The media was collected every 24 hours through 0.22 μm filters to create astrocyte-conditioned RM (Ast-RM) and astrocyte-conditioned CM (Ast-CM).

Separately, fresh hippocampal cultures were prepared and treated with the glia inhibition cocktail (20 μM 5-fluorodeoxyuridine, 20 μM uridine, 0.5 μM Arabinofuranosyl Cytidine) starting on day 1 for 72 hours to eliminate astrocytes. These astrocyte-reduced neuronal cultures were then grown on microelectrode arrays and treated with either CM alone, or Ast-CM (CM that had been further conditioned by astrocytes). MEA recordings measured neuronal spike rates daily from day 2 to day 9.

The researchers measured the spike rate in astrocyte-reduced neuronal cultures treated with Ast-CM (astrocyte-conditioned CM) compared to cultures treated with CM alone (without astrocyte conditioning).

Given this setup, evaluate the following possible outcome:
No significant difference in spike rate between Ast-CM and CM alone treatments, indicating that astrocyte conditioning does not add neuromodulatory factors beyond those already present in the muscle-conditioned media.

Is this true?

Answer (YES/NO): NO